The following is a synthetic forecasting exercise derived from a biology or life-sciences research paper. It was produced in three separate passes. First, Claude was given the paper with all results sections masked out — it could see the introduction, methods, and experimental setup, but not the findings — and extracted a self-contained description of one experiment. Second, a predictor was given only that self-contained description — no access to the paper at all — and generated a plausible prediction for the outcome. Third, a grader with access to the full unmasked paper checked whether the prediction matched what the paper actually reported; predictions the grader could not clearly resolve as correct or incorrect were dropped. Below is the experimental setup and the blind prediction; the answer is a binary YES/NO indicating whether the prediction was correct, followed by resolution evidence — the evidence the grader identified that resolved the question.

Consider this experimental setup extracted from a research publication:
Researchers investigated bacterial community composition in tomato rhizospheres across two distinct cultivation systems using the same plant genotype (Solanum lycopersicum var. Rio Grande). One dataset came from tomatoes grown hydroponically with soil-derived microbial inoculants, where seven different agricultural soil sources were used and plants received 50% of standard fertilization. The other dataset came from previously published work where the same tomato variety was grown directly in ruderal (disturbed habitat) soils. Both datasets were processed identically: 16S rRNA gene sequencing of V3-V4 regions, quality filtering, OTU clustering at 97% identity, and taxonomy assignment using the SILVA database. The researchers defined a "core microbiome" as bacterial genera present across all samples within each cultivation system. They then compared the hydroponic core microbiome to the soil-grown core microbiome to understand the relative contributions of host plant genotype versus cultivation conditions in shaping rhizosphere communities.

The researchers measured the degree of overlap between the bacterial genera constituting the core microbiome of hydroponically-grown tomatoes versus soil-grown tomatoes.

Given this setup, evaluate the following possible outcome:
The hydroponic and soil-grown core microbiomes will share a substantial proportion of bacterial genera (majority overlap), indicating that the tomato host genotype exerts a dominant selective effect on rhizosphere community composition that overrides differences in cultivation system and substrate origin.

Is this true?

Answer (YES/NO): NO